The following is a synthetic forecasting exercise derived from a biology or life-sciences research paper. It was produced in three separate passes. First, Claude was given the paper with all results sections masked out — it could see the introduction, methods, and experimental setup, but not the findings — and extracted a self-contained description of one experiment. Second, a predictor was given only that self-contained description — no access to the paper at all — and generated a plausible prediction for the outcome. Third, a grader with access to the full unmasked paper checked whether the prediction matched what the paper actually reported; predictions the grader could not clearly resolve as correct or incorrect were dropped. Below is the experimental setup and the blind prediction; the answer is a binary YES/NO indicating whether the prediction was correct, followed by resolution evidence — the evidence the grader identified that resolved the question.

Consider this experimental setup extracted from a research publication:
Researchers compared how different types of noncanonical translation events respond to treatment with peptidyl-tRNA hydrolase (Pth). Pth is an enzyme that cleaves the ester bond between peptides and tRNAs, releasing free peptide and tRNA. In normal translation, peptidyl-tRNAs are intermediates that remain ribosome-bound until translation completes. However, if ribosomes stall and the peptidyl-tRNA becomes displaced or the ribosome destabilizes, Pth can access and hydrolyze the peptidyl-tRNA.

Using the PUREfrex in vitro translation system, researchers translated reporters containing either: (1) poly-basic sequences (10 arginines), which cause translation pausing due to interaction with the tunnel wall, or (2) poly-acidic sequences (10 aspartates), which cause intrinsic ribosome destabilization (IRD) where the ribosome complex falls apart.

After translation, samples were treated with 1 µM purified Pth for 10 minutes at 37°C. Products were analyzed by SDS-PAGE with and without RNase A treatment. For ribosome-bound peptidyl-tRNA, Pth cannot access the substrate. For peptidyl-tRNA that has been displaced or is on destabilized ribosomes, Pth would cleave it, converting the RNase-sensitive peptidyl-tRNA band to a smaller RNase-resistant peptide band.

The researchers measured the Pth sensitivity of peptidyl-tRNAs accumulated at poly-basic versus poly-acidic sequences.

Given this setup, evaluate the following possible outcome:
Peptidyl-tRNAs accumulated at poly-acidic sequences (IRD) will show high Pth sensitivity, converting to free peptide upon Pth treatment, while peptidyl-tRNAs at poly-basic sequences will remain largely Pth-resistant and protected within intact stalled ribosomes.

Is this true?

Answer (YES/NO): YES